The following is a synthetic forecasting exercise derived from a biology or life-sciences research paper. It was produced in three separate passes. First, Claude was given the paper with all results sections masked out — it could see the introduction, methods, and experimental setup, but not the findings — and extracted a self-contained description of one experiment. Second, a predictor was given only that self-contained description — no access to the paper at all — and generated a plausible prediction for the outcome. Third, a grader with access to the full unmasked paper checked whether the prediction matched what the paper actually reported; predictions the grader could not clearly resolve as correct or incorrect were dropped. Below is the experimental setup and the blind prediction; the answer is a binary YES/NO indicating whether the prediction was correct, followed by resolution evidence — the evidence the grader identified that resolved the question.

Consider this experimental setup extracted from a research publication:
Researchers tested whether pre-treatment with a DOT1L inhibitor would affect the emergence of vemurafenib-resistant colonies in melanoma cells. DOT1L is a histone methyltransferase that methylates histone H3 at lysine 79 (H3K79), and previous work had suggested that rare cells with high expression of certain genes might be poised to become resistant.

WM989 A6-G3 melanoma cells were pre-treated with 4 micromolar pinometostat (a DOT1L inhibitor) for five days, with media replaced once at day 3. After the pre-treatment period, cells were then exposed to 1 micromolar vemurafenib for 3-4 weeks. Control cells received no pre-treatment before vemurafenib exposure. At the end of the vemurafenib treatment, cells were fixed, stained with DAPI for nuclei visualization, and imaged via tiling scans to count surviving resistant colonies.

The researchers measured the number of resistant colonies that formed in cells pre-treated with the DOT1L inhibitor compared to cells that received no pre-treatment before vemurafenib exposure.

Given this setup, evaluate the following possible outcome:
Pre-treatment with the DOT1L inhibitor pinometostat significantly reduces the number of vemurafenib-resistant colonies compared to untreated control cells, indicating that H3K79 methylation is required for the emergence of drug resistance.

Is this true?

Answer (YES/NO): NO